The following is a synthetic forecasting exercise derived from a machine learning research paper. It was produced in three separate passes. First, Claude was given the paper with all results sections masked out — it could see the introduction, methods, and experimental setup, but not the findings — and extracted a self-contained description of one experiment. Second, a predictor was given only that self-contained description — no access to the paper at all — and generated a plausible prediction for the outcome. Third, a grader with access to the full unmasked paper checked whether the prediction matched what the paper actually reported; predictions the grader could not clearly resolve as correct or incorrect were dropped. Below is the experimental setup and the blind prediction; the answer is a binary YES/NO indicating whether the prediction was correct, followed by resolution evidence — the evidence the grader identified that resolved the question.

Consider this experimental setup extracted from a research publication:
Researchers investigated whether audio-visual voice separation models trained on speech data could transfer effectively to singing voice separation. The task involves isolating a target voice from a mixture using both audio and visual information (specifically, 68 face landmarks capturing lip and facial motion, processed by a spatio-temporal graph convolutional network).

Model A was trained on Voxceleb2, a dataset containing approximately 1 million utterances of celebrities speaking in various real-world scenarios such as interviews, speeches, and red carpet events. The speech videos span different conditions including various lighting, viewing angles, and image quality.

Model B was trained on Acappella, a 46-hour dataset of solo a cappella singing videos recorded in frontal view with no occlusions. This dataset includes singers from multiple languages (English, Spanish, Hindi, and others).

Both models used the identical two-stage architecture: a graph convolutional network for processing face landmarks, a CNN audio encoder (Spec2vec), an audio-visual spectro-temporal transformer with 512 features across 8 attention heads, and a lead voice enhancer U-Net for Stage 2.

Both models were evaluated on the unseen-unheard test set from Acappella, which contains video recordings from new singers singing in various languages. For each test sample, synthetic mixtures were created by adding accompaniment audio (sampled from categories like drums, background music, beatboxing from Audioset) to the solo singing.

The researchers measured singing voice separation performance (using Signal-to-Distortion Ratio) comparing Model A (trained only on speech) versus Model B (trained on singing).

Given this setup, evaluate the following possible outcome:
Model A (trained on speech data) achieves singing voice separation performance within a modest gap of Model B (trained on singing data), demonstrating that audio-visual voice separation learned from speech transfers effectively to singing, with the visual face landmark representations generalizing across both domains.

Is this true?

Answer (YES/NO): NO